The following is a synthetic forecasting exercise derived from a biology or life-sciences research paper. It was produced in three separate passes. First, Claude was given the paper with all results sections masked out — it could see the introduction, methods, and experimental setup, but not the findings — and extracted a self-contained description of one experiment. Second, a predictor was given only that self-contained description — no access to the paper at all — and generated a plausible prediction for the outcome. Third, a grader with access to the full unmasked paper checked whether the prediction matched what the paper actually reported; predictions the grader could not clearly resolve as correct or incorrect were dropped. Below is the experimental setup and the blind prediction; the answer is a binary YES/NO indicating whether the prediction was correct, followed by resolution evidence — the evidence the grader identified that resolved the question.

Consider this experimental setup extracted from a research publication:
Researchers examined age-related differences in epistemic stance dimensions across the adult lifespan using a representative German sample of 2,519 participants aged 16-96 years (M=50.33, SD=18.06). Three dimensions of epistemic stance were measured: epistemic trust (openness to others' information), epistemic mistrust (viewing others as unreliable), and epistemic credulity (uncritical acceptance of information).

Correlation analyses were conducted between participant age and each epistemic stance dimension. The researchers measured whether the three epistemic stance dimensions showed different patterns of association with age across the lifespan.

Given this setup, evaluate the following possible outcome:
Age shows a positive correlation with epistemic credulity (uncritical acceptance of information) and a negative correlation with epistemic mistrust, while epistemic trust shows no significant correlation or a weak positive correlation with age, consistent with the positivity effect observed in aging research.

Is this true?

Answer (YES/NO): NO